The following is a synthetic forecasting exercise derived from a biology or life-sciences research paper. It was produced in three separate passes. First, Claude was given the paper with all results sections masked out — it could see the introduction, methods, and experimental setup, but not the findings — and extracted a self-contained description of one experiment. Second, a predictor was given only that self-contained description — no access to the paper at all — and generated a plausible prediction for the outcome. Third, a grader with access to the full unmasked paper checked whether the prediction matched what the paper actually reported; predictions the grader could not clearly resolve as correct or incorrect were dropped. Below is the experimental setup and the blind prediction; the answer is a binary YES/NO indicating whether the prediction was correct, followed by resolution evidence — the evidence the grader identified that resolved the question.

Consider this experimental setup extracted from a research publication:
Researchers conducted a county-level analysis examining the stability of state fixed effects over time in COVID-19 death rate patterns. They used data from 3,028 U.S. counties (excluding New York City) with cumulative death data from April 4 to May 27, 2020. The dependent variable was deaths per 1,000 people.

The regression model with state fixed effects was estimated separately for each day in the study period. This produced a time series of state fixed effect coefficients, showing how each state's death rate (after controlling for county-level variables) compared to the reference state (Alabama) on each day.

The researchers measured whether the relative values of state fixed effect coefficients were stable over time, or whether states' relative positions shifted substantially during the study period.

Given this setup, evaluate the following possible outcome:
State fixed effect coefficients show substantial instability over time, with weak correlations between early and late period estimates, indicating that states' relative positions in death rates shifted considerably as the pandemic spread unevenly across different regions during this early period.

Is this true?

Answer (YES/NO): NO